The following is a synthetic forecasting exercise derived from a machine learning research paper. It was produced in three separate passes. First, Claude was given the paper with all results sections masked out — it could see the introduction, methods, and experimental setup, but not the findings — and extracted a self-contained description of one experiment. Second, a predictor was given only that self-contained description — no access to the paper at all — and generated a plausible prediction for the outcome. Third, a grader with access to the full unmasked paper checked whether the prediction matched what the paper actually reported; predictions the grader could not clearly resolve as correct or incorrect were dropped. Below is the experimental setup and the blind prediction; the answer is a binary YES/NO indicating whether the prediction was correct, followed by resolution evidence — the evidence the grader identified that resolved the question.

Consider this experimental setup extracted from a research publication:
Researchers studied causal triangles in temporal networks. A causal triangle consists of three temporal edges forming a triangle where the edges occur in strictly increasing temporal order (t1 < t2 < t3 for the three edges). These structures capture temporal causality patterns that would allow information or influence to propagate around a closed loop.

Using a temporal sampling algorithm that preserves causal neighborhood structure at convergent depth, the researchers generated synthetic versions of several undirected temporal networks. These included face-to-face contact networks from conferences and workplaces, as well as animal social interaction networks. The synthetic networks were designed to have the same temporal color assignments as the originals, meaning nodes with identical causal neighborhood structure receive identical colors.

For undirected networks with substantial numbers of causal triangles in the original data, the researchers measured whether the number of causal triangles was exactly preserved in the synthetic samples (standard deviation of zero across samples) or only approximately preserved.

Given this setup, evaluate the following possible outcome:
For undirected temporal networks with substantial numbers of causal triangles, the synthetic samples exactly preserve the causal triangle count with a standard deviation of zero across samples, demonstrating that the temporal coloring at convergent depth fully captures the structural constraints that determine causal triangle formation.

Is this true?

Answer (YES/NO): YES